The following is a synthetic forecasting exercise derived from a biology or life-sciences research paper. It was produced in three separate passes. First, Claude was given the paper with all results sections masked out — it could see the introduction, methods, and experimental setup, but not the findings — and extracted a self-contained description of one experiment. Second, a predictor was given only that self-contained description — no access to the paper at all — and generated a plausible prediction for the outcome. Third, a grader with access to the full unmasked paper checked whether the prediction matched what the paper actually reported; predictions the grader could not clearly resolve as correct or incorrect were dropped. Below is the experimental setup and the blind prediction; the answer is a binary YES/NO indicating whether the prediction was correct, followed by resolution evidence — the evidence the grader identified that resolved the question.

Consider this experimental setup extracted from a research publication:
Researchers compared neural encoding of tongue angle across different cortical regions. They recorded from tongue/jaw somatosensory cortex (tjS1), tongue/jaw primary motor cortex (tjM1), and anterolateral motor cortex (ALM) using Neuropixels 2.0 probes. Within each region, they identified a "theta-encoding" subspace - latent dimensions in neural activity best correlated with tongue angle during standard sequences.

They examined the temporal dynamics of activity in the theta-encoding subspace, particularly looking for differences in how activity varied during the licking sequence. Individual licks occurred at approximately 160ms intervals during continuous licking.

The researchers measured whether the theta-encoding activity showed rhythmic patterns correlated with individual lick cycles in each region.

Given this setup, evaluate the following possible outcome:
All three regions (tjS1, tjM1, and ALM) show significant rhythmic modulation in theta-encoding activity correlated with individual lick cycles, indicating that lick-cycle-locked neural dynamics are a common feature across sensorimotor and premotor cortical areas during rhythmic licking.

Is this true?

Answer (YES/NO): NO